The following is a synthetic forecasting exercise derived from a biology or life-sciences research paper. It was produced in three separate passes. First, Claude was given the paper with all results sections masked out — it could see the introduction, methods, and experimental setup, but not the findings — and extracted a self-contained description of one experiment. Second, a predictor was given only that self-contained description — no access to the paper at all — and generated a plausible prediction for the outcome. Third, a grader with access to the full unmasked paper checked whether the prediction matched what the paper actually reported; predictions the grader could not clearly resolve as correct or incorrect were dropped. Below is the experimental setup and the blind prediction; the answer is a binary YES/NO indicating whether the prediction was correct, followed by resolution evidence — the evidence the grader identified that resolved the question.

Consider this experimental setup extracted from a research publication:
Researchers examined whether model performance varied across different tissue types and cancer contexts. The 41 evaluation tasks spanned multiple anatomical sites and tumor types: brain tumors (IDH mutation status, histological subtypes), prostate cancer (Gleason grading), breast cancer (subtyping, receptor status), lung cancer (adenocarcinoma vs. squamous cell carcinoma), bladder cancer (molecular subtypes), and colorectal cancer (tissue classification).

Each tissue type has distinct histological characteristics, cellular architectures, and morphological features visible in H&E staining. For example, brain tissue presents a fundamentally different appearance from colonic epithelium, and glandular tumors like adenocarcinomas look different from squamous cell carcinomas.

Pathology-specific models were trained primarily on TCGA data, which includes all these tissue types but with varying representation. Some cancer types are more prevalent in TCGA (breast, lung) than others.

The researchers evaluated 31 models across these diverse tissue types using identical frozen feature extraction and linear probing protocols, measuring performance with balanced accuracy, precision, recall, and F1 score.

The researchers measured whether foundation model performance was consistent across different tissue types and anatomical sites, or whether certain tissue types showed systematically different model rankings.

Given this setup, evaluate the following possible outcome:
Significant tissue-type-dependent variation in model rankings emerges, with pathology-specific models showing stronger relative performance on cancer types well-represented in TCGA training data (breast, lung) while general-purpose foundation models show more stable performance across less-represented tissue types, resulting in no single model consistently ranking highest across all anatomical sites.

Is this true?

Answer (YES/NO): NO